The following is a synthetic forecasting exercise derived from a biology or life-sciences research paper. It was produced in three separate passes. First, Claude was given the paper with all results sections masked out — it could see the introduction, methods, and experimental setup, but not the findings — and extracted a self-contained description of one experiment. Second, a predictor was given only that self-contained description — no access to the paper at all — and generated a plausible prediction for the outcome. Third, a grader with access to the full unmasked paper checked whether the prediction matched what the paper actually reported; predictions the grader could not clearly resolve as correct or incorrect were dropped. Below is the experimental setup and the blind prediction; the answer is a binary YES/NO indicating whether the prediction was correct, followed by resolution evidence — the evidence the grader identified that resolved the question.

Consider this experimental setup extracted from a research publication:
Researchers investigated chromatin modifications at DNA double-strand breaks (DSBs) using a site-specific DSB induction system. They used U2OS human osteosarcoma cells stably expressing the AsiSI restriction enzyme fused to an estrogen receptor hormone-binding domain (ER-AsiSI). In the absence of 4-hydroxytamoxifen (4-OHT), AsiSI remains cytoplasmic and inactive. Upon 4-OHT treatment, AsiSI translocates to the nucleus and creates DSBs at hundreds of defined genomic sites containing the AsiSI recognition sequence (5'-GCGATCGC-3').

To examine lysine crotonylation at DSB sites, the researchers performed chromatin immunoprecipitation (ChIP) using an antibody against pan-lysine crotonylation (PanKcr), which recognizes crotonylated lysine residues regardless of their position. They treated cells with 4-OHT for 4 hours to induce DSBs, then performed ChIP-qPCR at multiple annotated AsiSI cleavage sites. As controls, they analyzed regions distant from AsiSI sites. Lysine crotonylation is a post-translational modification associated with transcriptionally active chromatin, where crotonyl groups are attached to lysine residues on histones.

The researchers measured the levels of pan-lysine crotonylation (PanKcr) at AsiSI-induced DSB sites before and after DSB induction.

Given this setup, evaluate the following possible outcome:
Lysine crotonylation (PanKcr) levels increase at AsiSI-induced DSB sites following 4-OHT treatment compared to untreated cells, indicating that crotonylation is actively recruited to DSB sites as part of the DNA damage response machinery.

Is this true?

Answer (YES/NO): NO